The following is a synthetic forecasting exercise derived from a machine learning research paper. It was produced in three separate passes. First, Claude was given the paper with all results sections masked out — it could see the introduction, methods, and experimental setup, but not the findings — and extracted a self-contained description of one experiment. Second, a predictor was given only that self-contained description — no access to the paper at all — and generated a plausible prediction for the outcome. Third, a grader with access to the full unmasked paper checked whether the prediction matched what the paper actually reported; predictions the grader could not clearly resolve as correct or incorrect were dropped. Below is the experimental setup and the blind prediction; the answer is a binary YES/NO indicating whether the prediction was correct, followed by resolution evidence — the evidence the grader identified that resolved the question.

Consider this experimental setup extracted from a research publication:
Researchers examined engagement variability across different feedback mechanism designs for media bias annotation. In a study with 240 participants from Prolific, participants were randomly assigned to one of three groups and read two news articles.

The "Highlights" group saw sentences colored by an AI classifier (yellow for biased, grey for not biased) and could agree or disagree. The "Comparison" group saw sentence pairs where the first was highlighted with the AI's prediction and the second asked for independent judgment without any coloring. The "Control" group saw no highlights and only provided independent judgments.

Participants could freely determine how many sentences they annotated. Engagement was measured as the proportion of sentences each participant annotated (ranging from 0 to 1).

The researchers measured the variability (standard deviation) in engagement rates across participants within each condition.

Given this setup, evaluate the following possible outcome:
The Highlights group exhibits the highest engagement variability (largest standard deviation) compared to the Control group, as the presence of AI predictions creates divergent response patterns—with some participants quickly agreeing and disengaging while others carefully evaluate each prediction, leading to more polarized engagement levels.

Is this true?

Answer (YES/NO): NO